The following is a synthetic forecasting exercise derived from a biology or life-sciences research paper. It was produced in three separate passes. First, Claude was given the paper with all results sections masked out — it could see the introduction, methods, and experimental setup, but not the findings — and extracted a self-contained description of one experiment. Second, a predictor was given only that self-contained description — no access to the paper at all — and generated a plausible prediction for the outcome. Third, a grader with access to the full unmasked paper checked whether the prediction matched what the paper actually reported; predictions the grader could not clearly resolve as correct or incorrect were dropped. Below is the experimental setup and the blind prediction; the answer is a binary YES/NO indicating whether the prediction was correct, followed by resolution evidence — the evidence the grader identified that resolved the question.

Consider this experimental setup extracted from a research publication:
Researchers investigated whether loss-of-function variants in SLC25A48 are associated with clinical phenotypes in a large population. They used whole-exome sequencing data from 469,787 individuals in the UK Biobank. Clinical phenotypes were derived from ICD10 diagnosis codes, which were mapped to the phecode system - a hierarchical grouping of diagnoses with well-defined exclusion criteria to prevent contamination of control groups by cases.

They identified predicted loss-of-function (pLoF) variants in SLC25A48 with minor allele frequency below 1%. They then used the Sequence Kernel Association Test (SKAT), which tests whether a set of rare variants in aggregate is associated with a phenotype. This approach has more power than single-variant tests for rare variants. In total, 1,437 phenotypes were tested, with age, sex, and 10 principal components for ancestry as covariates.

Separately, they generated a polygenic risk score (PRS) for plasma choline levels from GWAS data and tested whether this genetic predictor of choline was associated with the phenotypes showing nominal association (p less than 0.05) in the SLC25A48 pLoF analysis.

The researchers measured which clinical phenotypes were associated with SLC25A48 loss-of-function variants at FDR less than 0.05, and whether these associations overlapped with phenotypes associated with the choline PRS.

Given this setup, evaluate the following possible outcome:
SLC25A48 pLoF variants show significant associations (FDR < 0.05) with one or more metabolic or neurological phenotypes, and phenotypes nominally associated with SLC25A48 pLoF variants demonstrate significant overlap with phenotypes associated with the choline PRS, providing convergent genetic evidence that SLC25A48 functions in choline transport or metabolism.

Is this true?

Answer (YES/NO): NO